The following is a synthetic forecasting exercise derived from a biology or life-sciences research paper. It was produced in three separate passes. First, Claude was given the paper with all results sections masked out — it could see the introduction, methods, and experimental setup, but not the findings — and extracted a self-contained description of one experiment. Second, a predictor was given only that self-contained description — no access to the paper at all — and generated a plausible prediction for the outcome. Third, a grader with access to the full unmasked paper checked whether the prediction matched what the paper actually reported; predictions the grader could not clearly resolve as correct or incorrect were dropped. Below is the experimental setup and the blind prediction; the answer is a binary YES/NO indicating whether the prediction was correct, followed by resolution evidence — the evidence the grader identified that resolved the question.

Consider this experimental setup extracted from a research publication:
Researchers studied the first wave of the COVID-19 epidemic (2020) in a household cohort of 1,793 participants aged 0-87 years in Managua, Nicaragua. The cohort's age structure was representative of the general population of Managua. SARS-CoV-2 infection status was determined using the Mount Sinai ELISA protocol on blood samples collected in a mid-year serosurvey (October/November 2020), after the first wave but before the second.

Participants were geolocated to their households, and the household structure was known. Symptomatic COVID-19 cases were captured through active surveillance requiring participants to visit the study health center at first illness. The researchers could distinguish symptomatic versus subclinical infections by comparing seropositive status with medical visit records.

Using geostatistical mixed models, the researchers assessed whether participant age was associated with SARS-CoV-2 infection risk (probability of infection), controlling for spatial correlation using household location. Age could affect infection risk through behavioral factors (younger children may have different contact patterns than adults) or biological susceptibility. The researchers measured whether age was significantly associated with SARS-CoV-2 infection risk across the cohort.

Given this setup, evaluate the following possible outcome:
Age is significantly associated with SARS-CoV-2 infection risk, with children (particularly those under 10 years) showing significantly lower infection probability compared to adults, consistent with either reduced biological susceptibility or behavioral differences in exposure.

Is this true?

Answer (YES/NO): NO